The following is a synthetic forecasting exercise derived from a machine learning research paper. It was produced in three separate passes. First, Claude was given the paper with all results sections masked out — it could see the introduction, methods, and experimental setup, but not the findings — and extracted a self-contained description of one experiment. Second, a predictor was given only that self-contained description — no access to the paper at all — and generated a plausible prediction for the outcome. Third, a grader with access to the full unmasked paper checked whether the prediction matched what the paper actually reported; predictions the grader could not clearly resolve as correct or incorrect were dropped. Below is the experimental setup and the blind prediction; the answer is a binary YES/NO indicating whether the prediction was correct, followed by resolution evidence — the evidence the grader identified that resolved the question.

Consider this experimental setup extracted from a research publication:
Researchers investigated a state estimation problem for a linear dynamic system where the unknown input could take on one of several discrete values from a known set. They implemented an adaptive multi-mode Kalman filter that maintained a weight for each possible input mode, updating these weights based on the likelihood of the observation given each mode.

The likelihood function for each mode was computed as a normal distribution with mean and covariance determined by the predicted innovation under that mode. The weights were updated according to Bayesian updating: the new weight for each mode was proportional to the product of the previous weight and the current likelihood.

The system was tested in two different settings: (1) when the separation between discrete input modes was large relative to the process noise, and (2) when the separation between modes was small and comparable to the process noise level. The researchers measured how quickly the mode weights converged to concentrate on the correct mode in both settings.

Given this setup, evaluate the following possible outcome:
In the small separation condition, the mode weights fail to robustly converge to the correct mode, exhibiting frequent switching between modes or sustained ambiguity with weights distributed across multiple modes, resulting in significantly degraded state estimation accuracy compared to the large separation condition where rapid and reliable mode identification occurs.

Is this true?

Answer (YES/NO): YES